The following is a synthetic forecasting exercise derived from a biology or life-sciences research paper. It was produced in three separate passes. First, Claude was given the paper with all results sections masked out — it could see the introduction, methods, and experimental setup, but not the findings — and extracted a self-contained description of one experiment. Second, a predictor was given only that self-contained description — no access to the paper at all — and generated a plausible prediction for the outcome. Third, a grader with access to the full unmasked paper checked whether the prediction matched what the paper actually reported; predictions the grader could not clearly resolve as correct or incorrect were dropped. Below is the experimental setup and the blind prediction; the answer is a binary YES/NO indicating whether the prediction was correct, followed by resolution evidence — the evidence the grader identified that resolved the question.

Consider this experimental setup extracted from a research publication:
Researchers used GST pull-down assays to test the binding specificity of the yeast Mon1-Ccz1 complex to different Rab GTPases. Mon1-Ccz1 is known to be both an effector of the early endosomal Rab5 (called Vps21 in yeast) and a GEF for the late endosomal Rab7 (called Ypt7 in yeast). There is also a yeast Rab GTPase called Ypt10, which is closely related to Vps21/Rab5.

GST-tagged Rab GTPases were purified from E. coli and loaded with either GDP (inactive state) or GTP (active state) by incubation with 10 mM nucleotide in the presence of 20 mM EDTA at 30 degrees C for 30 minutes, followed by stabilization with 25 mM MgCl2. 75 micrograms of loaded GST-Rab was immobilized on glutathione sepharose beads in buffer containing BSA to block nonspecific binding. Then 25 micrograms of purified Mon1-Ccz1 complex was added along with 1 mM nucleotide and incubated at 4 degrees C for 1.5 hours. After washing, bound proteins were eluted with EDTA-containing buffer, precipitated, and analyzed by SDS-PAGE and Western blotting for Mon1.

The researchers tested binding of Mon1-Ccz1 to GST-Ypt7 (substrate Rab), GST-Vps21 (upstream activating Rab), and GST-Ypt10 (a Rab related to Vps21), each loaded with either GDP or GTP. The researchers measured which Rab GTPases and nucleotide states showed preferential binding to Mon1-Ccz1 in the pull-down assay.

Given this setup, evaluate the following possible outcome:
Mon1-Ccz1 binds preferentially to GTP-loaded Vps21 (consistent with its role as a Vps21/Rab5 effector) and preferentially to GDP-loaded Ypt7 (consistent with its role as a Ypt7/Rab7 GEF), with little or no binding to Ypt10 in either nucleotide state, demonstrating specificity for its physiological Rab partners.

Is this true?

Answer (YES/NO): NO